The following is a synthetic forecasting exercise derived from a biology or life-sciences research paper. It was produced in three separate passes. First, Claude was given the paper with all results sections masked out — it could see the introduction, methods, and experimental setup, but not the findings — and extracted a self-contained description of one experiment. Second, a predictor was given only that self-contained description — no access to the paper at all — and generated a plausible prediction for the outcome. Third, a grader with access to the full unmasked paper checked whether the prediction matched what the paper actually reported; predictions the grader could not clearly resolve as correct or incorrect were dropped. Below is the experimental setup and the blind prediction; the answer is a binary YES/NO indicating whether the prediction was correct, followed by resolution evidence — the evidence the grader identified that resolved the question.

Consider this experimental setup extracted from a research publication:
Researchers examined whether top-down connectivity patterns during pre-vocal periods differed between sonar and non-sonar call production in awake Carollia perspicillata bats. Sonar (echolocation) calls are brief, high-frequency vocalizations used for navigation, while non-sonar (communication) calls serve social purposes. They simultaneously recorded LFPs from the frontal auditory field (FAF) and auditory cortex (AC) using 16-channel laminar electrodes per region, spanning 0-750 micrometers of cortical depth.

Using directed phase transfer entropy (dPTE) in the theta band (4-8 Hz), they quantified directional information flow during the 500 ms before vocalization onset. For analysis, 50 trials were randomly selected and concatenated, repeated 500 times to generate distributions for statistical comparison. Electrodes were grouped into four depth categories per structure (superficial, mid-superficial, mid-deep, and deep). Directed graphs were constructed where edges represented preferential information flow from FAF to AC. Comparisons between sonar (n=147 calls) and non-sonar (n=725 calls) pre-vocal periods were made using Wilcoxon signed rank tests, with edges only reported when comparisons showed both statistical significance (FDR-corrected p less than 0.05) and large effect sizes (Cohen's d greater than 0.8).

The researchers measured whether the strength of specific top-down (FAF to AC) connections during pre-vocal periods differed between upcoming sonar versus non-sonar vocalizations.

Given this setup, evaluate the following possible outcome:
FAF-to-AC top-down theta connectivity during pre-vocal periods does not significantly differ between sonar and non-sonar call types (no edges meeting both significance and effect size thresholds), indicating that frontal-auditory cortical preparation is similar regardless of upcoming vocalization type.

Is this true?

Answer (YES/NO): YES